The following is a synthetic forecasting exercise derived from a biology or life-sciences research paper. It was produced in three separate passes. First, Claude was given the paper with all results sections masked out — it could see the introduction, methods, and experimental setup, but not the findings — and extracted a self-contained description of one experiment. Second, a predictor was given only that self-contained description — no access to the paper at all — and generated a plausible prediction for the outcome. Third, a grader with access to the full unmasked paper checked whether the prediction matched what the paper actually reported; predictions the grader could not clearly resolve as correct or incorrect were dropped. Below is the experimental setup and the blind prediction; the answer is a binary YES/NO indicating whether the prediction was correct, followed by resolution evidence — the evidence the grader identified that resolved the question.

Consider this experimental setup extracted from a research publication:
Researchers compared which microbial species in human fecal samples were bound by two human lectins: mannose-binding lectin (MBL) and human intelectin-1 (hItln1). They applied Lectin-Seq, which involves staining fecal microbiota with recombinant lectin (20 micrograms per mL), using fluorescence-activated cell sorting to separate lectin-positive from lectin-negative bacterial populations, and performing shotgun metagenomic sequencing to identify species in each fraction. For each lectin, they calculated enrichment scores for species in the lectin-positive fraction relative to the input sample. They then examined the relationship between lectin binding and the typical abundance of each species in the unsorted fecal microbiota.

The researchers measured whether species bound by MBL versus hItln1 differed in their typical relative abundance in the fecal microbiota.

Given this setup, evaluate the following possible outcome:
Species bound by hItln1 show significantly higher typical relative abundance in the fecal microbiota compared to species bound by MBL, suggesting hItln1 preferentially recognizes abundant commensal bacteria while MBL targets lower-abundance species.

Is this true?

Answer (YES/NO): NO